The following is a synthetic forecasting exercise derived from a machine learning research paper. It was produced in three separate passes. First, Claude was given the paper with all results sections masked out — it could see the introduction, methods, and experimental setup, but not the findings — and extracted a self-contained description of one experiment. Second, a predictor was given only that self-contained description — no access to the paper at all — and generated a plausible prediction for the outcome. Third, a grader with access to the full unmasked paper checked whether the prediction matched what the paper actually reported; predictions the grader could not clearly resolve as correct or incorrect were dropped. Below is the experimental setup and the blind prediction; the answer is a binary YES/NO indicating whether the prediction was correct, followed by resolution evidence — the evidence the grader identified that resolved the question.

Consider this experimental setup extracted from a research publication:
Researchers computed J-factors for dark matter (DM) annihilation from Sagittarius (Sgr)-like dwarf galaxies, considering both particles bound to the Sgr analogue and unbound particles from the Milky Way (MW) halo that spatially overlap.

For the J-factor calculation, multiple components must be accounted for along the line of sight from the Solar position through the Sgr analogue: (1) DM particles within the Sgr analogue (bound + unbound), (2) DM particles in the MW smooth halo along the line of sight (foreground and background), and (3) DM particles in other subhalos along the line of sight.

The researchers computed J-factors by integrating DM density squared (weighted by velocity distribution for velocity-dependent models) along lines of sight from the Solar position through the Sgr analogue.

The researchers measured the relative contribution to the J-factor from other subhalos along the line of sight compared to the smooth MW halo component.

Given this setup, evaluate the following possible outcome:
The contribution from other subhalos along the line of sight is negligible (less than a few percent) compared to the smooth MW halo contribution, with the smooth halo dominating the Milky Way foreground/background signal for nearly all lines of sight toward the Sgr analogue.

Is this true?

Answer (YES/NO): YES